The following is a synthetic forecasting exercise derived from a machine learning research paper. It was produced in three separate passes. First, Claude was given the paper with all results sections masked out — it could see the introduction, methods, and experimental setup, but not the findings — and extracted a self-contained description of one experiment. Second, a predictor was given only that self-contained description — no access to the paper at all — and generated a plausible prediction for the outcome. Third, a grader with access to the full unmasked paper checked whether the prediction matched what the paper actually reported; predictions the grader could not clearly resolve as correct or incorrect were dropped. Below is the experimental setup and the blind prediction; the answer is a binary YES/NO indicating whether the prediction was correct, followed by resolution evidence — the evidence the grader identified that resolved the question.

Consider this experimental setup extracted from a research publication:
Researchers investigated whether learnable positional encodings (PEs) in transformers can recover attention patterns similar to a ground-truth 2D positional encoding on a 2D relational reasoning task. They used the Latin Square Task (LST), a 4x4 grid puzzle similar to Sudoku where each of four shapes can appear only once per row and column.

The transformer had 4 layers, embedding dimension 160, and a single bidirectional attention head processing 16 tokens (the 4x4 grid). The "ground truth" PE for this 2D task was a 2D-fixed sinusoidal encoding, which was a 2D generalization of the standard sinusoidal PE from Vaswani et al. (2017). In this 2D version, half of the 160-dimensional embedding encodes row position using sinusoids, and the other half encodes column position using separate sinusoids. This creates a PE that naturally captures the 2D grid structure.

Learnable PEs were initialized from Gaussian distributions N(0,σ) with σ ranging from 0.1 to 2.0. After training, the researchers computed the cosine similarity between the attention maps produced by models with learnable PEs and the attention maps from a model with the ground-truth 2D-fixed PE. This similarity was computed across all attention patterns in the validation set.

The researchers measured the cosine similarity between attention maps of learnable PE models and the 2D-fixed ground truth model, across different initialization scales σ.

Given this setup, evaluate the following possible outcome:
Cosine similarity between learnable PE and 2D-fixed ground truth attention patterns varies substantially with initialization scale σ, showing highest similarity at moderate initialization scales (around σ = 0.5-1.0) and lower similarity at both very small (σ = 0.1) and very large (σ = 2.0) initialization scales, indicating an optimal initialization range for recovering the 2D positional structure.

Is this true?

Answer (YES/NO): NO